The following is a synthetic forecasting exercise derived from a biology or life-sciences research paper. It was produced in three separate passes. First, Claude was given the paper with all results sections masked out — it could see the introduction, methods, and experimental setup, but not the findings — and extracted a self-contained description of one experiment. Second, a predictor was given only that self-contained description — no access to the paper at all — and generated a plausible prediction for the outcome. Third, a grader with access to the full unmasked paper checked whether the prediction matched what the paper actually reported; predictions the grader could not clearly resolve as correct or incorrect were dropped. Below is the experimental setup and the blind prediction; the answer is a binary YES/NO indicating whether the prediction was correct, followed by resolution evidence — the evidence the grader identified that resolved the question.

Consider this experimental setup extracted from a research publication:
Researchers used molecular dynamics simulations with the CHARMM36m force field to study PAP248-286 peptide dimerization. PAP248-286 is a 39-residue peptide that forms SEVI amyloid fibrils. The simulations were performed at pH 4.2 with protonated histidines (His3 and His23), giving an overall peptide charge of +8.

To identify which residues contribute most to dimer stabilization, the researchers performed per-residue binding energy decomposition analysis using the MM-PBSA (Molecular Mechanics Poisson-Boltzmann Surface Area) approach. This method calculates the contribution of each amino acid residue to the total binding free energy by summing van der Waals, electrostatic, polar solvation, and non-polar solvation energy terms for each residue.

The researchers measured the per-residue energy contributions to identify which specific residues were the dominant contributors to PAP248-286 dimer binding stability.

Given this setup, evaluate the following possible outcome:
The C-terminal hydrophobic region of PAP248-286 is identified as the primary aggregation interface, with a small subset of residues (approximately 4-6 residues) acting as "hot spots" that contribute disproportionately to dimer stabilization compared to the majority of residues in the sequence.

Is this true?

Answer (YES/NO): NO